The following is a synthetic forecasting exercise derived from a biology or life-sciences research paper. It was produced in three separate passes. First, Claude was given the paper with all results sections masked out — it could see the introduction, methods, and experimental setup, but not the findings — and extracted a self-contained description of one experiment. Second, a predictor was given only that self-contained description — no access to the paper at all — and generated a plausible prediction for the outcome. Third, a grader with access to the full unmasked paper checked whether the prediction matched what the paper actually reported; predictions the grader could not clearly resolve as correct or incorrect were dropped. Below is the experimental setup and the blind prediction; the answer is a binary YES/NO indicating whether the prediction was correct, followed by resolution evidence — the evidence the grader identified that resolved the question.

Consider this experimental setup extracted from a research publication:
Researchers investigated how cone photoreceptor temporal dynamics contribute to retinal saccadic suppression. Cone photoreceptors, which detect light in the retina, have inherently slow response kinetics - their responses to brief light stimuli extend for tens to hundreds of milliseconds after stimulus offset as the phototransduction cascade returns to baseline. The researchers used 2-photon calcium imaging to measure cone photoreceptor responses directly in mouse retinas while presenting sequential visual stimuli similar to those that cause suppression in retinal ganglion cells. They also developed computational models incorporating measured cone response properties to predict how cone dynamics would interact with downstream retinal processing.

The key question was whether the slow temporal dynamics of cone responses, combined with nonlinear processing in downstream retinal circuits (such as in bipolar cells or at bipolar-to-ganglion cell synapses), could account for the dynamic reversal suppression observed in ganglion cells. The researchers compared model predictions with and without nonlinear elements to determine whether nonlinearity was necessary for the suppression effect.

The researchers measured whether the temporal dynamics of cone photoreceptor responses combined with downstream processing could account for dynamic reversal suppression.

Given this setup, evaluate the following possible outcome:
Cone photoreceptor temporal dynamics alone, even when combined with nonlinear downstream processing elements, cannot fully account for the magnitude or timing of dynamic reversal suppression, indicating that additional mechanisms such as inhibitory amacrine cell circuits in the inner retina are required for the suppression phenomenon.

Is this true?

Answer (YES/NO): NO